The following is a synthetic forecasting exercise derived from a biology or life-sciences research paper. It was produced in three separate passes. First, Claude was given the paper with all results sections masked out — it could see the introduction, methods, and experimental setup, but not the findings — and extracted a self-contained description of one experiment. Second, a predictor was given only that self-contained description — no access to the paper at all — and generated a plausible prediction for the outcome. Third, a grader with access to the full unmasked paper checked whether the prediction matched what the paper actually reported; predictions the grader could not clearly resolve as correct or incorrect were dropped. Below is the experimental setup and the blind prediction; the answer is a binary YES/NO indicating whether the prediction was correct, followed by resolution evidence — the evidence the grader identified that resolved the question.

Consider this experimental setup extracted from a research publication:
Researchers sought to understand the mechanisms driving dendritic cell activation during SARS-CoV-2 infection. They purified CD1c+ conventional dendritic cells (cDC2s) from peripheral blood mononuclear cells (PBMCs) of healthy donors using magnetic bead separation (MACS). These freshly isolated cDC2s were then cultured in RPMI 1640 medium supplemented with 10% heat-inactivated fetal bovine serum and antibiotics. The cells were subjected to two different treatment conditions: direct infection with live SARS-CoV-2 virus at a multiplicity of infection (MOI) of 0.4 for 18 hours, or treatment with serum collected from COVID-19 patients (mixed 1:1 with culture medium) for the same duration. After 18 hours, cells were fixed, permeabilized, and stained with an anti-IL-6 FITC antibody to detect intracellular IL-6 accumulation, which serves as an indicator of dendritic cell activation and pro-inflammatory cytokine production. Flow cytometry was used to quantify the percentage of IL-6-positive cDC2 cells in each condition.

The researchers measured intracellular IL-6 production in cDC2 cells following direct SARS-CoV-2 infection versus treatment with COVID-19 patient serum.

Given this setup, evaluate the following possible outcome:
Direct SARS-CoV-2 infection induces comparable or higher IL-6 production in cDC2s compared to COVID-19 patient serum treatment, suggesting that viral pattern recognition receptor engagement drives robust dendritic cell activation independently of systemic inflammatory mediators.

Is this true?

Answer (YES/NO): YES